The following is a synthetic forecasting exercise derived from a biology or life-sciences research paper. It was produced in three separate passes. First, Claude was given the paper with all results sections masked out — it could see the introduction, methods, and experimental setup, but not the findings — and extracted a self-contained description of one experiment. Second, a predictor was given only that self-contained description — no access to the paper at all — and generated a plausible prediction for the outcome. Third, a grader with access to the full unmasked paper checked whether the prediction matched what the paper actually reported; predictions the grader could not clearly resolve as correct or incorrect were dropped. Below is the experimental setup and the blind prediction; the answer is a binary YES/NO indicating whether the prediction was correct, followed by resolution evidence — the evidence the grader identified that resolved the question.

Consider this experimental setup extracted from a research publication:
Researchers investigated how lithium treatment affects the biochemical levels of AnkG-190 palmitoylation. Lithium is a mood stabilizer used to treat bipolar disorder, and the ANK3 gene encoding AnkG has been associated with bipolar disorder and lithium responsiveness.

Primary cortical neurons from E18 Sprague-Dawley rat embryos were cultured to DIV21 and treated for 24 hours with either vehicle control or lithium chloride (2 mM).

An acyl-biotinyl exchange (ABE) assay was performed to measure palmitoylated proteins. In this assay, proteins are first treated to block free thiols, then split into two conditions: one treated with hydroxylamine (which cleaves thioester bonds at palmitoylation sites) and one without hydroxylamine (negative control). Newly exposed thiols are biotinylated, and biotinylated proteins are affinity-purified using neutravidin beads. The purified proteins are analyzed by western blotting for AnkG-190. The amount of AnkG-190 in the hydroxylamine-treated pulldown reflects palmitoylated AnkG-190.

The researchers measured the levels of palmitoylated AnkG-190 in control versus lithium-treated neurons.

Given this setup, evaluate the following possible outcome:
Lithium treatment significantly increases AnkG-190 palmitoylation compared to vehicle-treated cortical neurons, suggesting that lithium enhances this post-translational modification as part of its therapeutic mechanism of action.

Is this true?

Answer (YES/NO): NO